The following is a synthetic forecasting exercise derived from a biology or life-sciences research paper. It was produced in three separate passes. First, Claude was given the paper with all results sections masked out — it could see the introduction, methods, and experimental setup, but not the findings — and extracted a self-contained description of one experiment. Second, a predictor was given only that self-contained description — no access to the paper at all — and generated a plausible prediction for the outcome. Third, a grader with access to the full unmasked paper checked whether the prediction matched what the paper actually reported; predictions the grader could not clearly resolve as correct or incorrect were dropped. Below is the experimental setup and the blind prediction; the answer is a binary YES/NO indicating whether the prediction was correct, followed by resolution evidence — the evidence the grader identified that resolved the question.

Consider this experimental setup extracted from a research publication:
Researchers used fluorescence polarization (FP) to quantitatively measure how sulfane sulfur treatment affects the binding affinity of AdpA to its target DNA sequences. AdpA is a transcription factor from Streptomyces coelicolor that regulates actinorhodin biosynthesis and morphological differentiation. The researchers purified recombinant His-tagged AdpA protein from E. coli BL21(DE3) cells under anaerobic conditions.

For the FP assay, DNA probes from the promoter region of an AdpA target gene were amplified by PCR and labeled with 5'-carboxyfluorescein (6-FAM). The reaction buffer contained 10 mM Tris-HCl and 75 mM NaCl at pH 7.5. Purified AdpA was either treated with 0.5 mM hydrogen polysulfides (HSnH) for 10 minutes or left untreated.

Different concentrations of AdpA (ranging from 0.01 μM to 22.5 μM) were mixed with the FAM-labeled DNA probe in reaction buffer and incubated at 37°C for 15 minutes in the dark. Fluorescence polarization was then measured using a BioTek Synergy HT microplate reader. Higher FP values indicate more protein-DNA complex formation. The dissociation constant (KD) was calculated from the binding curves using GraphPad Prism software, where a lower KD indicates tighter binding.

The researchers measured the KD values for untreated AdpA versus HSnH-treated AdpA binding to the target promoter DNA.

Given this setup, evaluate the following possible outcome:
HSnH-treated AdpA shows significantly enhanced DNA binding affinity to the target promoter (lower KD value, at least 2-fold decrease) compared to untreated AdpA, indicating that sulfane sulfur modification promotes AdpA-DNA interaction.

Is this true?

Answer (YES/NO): NO